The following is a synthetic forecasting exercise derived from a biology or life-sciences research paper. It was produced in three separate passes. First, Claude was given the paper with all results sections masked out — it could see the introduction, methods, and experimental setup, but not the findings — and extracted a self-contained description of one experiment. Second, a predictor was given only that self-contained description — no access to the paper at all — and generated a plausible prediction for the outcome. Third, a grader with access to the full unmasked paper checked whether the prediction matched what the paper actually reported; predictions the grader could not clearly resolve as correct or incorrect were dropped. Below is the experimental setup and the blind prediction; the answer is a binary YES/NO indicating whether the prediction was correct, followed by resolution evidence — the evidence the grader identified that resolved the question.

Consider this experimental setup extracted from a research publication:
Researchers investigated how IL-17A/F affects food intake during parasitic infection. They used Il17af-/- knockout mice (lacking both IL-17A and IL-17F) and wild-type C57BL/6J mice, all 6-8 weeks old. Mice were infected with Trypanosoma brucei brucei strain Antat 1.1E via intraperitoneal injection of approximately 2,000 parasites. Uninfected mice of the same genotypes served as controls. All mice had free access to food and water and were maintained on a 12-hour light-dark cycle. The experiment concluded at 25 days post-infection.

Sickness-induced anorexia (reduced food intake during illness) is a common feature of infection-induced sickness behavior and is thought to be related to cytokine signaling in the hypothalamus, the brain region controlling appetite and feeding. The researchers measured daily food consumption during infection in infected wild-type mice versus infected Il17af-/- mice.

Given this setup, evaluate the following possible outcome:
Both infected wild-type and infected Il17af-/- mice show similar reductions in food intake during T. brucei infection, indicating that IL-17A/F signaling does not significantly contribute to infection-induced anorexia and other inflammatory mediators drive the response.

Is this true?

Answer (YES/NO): NO